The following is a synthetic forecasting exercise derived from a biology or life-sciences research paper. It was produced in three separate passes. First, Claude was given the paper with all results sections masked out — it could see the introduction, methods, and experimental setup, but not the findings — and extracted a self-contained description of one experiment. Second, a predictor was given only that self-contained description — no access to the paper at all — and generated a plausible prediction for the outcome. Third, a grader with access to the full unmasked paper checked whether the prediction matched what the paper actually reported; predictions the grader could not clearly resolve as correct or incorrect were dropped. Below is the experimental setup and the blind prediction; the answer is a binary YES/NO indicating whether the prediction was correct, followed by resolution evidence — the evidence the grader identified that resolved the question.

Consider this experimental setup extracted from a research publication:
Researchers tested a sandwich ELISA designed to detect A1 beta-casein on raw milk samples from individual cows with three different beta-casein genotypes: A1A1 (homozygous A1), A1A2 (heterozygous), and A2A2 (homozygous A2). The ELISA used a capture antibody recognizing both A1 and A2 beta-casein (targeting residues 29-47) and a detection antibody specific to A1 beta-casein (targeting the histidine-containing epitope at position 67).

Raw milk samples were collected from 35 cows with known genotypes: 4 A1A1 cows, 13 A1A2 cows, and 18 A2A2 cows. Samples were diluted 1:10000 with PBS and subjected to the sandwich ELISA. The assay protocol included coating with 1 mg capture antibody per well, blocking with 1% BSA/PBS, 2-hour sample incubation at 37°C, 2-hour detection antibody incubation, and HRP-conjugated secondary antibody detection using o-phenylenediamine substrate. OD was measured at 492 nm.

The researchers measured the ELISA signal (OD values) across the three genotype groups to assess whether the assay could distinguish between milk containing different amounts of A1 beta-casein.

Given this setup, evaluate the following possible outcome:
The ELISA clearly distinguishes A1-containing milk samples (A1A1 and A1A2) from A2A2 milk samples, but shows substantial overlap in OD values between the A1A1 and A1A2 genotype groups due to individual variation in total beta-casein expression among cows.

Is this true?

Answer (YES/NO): NO